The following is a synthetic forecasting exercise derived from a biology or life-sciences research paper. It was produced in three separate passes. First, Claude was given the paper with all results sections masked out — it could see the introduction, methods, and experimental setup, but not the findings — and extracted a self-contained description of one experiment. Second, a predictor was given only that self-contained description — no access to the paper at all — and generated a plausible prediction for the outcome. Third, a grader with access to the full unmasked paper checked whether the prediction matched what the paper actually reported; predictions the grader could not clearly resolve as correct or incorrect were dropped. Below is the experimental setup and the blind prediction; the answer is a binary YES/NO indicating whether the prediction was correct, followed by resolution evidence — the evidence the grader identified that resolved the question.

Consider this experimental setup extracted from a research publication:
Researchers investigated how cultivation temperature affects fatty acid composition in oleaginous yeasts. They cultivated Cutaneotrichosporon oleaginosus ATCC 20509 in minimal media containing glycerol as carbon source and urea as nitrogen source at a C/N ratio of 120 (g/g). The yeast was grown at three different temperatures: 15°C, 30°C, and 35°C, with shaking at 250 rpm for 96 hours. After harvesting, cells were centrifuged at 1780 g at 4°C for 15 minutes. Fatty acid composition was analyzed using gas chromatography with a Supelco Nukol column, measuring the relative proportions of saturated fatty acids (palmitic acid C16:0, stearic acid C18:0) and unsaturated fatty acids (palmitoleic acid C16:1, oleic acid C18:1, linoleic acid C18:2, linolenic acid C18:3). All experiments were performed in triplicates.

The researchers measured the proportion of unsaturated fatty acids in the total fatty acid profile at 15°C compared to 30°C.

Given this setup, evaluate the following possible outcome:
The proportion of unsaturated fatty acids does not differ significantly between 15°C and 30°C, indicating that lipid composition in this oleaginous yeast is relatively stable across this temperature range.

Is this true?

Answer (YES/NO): NO